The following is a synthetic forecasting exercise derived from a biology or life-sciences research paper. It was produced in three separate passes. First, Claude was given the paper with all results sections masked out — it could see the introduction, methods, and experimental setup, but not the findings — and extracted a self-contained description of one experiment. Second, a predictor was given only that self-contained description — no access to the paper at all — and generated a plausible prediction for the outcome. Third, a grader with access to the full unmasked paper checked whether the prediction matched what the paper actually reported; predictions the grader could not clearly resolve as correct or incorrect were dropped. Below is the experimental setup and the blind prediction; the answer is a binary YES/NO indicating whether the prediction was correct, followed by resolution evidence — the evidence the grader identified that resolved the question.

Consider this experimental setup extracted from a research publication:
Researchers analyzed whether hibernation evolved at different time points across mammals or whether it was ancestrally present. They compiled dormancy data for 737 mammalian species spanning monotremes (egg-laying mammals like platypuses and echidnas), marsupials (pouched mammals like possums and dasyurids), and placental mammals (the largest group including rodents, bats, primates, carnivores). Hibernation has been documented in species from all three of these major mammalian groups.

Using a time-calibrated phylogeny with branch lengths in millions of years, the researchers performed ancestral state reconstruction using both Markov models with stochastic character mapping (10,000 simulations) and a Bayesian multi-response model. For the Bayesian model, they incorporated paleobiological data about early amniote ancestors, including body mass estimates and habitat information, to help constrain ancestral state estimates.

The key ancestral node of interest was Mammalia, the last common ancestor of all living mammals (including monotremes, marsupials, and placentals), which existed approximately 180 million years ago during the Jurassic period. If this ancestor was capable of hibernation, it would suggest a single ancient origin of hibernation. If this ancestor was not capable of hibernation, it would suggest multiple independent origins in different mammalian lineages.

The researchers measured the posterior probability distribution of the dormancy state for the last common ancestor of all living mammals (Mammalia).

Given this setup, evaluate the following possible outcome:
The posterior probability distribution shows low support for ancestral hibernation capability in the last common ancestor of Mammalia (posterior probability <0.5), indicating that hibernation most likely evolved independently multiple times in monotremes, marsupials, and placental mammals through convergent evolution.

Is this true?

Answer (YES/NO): YES